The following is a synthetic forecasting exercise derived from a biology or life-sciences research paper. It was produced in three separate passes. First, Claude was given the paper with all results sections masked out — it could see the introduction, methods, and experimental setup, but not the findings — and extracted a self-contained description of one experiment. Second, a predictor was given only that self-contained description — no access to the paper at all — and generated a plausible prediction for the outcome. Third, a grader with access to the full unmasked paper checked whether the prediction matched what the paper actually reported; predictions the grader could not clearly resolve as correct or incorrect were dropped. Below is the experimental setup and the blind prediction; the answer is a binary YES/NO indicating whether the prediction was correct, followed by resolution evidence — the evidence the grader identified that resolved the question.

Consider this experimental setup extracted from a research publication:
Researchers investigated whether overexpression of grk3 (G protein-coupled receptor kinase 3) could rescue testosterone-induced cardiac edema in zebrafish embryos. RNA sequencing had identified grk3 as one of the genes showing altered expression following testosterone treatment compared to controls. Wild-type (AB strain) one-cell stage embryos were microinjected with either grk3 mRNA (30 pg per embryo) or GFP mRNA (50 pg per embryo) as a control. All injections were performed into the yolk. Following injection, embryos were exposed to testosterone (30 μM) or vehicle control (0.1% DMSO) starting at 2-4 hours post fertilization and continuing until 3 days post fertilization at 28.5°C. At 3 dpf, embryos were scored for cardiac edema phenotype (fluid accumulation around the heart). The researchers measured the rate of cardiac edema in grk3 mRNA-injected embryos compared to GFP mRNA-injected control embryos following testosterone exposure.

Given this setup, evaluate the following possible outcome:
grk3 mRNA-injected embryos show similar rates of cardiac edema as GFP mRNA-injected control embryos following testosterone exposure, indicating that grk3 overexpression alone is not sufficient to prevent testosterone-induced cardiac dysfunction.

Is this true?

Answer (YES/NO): NO